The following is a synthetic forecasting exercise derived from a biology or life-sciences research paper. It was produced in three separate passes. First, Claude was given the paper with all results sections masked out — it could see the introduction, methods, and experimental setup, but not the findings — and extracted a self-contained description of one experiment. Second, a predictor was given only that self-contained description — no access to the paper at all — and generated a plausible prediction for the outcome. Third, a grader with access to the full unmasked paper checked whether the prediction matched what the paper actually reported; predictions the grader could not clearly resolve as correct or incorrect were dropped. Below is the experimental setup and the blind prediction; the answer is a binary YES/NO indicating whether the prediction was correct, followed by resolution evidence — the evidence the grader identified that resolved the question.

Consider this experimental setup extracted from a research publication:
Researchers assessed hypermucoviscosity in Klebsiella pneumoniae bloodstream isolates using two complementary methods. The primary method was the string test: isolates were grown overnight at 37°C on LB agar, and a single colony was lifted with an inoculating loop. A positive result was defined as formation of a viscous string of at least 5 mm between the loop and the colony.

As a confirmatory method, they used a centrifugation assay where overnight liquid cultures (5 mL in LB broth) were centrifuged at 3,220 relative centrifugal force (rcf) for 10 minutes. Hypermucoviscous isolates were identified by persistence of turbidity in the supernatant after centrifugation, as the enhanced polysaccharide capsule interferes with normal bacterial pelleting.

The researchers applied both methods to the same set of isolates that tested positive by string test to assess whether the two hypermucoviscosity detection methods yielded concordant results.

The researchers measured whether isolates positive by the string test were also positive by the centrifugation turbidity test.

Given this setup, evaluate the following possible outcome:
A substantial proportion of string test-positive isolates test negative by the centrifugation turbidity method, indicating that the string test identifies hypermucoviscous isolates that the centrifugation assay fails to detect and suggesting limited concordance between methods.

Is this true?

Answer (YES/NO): NO